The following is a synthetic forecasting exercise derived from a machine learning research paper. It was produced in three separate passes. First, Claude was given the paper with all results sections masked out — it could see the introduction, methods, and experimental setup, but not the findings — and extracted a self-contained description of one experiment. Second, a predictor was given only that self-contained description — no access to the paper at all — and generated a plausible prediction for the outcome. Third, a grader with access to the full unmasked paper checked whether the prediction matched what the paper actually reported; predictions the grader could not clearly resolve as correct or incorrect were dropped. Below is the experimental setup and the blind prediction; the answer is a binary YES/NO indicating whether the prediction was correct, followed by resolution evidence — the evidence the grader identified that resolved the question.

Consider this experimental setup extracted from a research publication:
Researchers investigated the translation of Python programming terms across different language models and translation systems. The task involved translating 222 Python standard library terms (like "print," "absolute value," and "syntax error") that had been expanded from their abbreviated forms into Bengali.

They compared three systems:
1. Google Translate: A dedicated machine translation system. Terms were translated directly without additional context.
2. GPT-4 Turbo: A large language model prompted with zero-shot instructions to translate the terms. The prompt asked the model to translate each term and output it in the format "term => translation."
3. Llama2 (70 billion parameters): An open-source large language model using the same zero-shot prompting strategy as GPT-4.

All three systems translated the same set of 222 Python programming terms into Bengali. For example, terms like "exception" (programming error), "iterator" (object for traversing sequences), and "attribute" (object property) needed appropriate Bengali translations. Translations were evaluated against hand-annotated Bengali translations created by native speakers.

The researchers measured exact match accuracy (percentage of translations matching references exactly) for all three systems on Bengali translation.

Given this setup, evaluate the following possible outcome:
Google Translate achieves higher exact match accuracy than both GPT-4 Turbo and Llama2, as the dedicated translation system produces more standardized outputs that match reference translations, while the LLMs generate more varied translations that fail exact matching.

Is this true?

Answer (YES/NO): YES